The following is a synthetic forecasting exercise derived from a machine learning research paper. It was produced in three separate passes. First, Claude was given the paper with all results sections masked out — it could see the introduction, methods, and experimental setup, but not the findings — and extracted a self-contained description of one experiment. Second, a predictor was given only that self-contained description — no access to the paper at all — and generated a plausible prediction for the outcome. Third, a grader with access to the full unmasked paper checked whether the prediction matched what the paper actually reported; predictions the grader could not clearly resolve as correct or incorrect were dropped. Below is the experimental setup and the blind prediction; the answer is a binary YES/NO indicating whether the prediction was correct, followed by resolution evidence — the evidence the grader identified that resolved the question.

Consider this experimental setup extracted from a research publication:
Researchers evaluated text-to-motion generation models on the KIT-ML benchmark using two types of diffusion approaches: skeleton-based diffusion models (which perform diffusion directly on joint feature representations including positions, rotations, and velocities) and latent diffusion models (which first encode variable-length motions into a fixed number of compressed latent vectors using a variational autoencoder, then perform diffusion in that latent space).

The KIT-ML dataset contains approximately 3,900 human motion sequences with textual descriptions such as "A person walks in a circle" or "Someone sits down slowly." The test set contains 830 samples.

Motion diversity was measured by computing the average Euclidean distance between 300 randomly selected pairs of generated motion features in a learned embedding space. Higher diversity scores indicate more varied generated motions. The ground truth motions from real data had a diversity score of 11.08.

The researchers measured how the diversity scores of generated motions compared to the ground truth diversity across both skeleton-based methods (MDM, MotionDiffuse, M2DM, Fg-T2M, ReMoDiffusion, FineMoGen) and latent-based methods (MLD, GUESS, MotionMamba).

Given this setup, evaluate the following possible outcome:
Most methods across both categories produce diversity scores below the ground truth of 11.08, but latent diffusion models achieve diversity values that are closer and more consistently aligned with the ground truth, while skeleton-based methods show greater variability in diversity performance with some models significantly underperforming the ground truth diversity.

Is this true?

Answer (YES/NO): NO